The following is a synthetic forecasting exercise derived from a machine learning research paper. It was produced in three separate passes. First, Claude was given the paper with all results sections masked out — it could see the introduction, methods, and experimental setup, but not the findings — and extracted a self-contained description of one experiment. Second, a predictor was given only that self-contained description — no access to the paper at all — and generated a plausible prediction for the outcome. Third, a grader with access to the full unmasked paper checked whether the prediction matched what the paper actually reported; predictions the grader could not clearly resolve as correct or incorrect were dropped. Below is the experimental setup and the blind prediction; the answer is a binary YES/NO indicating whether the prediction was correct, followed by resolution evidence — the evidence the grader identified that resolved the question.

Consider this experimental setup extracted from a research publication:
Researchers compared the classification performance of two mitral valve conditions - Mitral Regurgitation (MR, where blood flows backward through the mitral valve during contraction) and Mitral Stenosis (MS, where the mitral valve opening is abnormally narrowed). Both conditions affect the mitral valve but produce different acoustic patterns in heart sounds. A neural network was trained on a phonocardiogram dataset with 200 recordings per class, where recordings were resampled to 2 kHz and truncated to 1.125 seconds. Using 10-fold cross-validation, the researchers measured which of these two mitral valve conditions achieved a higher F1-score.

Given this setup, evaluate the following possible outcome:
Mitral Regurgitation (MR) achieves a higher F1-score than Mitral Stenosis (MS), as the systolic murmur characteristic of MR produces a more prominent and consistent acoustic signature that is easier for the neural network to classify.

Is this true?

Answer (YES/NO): NO